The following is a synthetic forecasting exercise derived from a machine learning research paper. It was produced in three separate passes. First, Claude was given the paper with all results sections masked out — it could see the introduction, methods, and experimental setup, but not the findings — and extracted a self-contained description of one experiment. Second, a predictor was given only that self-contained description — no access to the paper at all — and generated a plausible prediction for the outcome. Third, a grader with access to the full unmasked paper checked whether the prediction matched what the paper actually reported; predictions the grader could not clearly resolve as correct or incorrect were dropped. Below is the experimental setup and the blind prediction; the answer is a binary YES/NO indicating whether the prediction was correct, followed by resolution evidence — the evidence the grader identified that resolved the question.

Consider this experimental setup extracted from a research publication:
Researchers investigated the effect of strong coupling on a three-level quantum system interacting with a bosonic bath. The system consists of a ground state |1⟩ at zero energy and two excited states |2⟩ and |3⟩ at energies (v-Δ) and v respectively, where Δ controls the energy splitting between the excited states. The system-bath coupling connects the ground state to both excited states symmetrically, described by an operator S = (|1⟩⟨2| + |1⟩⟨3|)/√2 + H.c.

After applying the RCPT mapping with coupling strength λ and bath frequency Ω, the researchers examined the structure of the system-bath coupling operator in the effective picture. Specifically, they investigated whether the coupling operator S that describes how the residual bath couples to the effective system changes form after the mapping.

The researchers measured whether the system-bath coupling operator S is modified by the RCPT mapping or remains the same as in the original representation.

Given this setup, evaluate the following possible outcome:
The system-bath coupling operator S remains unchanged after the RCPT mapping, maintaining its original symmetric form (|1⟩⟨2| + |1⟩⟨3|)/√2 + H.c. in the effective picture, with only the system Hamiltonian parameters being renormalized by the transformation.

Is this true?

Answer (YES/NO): YES